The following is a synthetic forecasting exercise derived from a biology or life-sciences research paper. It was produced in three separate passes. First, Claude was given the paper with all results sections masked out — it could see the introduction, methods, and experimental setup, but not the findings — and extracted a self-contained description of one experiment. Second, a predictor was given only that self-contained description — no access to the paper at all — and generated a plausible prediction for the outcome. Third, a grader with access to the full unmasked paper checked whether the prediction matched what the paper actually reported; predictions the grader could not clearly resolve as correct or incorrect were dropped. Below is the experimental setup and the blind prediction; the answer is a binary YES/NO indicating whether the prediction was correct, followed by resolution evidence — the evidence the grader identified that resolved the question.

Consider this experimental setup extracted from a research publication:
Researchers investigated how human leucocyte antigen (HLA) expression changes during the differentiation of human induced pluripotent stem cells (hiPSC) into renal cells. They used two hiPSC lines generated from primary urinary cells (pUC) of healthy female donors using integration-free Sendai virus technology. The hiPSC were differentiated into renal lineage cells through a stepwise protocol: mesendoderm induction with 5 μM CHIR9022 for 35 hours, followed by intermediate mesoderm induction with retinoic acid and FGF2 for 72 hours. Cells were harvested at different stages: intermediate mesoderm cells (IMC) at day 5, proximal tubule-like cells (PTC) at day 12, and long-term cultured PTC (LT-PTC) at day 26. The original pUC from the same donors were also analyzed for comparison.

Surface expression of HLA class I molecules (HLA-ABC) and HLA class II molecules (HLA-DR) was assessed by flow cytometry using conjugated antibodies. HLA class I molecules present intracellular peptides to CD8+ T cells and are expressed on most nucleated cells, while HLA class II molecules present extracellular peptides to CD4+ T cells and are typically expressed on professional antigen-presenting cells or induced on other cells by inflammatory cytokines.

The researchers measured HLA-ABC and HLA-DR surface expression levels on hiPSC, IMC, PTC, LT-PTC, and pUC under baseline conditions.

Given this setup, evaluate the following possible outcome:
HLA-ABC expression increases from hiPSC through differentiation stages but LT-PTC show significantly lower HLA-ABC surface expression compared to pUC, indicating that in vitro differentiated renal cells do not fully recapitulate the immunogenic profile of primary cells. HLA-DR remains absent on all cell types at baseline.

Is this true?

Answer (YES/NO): YES